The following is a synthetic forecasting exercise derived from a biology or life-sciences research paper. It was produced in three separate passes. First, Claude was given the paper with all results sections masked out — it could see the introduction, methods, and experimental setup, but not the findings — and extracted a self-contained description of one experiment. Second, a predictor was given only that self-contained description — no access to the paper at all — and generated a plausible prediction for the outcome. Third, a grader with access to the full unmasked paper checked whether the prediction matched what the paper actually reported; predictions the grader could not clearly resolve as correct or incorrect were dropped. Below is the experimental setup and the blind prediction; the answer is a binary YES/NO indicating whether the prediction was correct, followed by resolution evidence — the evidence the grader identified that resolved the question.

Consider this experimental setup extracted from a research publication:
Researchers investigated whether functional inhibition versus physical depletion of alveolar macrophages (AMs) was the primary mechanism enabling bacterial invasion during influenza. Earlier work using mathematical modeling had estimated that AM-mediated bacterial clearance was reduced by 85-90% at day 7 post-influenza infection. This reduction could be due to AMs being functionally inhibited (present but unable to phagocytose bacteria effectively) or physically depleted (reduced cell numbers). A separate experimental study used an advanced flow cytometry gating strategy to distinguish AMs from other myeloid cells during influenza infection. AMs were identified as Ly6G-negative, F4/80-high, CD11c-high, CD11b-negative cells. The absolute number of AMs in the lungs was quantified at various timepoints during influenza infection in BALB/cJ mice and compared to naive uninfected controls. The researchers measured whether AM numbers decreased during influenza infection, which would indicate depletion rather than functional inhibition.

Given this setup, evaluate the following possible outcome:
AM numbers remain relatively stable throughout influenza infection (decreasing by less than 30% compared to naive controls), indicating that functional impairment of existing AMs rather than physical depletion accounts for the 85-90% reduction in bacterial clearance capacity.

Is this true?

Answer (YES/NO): NO